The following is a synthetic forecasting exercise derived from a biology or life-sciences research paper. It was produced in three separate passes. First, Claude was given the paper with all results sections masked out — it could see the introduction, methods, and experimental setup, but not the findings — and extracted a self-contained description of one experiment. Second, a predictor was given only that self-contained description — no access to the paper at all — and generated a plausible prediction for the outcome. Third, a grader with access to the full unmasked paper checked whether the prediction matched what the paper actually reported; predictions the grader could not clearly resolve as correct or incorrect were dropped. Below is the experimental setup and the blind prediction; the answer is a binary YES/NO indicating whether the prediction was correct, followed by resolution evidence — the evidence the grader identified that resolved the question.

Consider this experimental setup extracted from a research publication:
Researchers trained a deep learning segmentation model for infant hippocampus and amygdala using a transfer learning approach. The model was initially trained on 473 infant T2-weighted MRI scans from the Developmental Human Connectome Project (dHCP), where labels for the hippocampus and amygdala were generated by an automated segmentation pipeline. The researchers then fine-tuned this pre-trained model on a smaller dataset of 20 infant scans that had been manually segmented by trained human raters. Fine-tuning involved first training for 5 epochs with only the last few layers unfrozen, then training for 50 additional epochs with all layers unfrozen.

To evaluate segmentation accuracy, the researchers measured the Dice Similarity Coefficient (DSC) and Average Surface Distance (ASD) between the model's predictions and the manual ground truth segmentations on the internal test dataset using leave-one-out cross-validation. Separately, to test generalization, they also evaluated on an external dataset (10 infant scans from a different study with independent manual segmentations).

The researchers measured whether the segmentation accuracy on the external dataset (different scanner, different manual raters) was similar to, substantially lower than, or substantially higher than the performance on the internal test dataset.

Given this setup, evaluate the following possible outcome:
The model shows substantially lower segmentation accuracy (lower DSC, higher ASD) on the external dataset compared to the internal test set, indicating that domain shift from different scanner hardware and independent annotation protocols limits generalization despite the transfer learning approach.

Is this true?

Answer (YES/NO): NO